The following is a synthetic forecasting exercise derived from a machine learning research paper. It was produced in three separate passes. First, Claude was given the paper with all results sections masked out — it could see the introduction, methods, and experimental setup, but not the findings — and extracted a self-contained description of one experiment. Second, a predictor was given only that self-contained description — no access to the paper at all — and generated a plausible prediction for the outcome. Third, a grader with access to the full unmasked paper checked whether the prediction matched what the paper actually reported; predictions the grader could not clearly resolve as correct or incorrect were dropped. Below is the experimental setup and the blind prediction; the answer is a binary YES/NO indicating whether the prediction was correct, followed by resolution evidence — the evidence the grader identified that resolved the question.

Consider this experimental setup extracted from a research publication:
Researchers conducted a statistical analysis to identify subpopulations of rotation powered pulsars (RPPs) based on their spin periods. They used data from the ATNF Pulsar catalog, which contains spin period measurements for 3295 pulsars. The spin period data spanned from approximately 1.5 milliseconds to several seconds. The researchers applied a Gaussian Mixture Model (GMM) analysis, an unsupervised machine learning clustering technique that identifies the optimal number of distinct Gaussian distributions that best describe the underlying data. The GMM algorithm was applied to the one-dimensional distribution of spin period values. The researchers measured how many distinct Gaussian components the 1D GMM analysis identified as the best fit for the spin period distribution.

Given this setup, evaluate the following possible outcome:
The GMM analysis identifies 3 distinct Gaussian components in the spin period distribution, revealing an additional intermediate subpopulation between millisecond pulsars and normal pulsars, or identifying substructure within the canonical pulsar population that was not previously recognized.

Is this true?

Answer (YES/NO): YES